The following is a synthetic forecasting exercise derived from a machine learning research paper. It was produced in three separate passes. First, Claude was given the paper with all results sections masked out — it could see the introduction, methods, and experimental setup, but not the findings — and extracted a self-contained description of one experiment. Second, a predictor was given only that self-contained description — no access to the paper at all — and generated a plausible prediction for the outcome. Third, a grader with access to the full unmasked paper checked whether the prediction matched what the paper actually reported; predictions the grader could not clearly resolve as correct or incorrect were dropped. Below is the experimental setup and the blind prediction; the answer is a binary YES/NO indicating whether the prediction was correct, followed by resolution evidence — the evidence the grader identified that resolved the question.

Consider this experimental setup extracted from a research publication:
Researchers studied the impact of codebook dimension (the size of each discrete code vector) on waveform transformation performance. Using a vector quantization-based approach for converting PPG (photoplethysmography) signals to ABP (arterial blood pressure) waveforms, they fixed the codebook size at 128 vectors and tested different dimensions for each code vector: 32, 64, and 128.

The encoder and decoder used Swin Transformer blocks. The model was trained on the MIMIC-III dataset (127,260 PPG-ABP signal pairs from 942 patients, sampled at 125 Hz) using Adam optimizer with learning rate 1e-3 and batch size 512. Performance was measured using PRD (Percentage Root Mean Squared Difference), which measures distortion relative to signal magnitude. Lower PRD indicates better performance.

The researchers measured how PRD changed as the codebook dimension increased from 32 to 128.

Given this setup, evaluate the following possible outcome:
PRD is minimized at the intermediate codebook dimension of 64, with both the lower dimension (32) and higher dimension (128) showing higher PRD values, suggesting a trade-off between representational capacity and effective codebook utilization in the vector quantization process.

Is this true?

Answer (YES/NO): YES